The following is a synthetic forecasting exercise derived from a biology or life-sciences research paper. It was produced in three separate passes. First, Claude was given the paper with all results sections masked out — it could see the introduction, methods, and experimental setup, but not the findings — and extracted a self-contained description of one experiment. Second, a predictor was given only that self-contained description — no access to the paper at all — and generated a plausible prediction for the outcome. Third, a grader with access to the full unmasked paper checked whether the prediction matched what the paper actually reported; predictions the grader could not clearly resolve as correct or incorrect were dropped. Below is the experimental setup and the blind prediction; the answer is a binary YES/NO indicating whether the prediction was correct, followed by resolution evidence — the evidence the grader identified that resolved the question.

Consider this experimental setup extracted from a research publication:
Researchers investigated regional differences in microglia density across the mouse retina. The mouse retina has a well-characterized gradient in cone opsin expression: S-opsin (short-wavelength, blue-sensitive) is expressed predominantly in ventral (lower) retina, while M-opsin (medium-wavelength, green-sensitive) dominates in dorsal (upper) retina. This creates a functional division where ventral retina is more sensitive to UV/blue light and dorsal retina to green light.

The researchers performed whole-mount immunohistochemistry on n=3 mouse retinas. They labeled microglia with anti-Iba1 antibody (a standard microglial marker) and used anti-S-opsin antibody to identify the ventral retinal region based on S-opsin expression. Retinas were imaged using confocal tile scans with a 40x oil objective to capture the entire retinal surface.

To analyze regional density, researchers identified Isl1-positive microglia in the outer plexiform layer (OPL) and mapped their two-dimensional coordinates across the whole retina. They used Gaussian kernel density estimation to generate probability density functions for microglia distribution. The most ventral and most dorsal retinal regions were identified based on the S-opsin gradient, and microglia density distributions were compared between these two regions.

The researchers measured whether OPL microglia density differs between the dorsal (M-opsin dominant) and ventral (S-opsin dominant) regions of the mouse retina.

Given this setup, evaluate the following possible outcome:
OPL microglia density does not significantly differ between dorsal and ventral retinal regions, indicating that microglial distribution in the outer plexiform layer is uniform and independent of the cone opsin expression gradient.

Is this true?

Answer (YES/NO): NO